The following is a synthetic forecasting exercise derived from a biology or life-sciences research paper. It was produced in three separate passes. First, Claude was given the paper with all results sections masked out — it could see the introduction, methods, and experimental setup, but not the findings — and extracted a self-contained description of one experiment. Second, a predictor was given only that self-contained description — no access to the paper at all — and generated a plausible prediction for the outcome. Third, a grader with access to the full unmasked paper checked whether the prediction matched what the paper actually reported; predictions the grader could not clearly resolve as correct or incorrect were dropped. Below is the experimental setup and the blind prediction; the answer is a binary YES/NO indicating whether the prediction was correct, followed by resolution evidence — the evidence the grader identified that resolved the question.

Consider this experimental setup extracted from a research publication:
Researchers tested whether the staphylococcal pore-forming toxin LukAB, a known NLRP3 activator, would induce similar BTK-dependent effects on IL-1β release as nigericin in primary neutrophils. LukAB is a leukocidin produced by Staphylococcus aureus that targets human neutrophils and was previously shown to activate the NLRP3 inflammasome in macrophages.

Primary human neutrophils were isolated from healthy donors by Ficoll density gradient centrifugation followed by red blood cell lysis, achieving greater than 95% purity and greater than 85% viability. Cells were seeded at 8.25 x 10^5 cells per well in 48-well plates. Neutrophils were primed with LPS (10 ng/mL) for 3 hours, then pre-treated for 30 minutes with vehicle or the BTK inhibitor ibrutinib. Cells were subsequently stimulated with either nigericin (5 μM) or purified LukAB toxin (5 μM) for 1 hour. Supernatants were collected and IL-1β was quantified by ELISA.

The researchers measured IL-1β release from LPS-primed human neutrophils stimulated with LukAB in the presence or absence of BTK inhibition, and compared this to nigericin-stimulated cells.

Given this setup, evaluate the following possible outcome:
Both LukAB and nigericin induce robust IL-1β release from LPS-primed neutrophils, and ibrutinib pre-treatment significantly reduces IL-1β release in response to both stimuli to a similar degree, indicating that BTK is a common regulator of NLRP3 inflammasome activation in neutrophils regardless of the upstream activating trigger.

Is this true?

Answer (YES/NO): NO